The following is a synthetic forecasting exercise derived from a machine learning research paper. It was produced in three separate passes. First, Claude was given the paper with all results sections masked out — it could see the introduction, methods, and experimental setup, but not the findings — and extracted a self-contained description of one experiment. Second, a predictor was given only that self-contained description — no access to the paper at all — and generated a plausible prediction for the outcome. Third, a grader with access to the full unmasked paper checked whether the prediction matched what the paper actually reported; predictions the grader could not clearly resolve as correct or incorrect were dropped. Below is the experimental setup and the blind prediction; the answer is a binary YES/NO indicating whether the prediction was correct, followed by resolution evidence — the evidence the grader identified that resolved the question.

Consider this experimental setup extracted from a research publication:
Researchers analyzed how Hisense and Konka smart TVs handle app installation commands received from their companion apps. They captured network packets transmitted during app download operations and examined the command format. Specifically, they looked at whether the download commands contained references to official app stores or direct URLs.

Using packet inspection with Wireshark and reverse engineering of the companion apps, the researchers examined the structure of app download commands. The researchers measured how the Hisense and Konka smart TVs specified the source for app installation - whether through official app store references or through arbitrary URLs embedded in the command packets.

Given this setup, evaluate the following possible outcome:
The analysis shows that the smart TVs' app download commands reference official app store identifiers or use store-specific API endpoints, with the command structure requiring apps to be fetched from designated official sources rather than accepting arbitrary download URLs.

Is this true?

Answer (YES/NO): NO